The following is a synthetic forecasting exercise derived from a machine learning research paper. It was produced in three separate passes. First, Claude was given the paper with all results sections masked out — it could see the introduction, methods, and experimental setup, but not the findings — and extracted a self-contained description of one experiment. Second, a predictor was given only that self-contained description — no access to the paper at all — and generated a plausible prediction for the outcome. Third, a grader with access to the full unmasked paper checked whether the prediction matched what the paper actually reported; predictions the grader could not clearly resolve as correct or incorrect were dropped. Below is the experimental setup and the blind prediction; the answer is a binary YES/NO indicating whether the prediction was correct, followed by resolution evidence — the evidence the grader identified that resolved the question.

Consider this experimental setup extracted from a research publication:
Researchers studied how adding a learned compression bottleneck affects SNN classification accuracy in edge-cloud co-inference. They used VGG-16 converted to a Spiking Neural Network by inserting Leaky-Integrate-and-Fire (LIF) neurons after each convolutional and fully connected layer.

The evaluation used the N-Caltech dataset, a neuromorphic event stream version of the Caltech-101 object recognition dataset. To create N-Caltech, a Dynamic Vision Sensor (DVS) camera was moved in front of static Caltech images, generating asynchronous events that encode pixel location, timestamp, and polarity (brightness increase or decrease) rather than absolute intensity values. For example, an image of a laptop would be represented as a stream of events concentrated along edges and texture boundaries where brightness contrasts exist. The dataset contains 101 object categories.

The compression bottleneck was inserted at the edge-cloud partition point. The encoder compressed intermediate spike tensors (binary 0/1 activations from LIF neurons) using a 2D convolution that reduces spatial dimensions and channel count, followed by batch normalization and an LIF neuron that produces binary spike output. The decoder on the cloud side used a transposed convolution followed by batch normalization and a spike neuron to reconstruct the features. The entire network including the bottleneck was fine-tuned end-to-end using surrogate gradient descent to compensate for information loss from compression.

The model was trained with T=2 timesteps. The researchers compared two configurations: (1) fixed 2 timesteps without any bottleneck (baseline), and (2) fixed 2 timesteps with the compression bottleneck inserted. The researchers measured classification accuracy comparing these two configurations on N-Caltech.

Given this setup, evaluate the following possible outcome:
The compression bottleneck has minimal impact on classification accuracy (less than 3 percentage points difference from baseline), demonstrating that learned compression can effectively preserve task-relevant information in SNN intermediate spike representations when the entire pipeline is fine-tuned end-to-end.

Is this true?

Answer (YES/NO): YES